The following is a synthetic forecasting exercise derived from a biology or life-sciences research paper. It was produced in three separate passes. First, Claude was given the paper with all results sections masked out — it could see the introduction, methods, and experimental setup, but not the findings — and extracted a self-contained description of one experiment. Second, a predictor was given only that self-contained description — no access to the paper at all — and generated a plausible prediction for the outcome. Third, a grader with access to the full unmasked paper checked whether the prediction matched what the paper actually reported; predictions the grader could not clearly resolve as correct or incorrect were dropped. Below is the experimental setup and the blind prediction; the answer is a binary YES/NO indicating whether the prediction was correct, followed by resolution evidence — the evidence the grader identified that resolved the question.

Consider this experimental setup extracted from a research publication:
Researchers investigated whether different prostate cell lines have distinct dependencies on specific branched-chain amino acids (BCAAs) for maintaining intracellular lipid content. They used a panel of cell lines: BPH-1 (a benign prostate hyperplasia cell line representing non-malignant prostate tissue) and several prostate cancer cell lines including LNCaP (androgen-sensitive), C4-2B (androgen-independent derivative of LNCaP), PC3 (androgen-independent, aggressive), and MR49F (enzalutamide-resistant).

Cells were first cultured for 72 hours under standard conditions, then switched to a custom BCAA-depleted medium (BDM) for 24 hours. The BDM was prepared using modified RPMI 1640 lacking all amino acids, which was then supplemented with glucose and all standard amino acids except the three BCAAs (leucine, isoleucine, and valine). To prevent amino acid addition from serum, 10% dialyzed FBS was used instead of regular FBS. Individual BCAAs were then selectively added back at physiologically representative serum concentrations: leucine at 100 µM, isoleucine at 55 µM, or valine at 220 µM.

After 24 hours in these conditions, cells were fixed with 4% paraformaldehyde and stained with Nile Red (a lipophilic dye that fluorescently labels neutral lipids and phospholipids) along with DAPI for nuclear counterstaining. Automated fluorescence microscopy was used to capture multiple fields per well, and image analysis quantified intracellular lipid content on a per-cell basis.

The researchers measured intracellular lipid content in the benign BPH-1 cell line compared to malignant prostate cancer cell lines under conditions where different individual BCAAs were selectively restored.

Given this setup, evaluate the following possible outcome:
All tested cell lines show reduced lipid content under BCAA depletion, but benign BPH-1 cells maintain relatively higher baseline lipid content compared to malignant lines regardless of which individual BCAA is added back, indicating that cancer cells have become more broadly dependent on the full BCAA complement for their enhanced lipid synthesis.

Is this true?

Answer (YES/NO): NO